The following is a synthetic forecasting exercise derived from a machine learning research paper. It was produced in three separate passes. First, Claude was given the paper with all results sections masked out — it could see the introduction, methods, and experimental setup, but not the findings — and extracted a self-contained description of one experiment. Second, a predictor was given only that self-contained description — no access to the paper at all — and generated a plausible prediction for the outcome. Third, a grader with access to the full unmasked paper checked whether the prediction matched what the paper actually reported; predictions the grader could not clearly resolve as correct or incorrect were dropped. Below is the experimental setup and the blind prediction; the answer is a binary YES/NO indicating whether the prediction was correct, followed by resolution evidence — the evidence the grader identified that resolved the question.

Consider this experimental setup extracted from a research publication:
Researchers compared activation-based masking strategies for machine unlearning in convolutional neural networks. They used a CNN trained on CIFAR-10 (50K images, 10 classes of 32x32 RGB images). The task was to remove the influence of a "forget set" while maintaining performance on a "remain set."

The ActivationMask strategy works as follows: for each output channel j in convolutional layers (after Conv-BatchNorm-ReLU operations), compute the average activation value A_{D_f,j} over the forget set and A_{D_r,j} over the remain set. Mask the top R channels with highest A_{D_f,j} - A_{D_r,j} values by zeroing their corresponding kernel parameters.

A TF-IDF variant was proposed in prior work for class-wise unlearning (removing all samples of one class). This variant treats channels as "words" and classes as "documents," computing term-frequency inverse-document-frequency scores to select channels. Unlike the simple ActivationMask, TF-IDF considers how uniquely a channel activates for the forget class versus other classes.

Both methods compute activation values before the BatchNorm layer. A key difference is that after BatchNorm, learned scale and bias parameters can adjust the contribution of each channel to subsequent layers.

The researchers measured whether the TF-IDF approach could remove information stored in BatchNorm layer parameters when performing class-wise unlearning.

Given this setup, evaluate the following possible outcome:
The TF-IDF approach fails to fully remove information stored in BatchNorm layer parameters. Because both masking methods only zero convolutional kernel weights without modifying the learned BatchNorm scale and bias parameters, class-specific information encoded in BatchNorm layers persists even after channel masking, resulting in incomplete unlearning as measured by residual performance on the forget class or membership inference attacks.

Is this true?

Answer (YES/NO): YES